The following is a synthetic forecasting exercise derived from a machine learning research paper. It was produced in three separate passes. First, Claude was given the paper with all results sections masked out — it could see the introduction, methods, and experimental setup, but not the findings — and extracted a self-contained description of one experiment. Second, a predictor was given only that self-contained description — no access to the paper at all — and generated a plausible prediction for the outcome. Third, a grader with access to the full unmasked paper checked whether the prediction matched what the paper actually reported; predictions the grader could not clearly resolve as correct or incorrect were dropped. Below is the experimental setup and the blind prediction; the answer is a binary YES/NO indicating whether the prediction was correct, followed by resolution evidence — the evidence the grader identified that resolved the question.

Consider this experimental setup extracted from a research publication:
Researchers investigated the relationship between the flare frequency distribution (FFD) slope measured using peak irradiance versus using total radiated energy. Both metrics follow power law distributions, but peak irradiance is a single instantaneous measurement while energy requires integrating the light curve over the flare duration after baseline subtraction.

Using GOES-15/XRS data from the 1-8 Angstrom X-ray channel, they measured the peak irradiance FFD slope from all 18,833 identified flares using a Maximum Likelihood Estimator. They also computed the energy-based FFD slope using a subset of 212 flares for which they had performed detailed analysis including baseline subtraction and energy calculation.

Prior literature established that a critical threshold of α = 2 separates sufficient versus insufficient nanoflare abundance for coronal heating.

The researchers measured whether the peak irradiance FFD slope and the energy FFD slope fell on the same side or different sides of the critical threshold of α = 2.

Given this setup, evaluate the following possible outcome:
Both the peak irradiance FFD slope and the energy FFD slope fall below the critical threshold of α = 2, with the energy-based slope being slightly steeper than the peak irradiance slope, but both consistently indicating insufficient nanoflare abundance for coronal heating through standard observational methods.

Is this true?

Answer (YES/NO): NO